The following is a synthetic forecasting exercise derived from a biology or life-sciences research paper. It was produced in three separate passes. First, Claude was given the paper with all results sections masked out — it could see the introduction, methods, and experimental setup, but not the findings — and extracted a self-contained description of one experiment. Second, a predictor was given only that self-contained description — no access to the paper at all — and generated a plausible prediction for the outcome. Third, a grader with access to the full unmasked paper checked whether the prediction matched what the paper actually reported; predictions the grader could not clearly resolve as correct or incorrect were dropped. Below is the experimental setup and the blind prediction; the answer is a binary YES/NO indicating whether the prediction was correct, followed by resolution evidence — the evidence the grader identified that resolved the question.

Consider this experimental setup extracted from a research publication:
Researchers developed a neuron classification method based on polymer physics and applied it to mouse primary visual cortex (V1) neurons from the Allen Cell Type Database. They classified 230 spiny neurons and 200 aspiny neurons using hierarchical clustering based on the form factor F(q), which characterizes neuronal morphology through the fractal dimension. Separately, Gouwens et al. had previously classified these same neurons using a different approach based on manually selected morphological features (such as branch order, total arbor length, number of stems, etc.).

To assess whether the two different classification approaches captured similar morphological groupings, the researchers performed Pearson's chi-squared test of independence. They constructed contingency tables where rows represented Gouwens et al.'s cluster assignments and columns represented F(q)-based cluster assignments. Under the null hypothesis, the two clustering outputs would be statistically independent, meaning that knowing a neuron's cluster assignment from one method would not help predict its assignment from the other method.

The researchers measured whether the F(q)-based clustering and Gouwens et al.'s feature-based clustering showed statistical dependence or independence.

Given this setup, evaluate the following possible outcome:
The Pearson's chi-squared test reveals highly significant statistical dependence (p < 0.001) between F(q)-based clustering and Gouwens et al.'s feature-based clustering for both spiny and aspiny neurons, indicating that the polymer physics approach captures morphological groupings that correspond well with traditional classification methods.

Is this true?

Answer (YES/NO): YES